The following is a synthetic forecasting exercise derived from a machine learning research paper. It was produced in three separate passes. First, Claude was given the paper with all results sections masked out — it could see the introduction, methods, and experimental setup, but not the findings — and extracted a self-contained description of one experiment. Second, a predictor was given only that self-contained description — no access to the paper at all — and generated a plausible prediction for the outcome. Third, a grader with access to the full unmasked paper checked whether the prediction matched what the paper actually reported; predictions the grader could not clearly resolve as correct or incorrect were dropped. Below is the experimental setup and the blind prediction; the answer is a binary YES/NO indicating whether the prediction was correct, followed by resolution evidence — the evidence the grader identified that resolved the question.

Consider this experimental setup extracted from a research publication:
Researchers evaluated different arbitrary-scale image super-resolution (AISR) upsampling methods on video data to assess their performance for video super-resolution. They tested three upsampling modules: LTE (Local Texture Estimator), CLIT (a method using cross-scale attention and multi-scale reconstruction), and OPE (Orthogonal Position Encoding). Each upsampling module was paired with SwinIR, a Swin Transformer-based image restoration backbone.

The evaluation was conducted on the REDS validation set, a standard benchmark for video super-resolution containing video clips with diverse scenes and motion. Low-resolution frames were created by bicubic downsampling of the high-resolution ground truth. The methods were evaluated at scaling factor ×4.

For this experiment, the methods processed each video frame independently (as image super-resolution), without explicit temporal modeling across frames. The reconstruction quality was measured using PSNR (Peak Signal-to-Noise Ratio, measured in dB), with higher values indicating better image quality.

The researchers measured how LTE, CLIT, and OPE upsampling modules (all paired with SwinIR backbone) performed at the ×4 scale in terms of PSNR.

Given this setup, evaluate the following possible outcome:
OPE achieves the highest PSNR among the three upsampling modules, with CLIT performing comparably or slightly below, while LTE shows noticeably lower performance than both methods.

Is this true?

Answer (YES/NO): NO